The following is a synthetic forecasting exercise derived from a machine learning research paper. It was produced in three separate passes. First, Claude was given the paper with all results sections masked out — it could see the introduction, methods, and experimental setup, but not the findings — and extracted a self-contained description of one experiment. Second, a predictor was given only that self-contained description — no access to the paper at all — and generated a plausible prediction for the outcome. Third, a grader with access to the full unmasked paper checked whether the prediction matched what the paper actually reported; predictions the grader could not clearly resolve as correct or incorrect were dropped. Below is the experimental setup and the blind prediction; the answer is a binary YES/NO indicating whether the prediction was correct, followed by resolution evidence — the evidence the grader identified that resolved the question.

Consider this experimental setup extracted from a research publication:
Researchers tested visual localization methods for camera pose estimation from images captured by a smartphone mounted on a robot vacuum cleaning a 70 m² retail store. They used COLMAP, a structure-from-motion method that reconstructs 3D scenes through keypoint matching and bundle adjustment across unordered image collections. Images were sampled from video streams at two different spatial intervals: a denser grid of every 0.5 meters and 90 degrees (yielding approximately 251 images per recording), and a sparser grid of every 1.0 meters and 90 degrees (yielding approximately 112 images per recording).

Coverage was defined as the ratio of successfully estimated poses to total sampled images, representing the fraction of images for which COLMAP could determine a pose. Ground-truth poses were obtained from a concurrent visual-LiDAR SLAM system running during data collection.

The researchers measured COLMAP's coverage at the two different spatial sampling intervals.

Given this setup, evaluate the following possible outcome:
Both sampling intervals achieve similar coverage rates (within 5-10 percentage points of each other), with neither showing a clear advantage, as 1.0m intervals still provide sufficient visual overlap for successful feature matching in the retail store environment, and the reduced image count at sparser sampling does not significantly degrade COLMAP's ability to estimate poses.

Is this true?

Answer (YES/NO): NO